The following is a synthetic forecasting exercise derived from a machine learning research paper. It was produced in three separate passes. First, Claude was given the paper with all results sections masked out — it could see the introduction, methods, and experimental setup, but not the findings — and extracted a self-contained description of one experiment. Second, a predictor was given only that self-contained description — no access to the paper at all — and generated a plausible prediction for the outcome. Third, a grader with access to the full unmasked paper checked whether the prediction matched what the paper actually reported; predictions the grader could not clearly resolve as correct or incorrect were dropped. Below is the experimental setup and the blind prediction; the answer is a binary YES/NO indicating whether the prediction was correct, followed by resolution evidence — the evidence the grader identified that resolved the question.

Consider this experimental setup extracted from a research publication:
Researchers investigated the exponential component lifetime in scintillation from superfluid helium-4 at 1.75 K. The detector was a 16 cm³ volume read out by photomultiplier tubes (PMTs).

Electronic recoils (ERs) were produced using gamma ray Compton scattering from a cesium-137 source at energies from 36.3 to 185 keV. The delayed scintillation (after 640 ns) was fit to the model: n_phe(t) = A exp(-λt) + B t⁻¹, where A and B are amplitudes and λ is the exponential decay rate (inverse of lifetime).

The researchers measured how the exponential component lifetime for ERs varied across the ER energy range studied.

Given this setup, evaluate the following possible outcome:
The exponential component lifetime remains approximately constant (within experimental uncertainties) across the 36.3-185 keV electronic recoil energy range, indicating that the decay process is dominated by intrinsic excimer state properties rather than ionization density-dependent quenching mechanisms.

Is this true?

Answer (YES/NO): YES